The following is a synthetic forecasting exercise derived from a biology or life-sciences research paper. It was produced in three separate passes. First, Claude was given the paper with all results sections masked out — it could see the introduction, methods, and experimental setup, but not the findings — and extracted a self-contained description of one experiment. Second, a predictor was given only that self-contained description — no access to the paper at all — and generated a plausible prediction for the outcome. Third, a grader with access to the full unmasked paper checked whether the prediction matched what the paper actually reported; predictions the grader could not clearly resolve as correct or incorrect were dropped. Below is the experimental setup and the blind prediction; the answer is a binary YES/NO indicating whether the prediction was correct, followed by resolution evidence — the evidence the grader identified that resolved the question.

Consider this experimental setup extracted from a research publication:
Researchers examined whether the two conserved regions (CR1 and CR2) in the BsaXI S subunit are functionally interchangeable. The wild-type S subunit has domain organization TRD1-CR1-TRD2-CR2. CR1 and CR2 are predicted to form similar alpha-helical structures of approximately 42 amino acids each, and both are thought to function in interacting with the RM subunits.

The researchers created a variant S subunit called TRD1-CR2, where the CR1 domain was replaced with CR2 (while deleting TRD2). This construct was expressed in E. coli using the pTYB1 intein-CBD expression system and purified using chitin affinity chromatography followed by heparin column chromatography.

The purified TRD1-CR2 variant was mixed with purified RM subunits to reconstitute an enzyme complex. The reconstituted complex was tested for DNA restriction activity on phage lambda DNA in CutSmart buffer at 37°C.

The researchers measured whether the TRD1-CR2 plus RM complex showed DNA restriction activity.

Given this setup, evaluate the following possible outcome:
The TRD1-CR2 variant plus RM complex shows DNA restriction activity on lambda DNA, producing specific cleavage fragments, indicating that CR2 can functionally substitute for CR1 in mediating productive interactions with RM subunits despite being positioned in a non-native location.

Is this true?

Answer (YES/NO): NO